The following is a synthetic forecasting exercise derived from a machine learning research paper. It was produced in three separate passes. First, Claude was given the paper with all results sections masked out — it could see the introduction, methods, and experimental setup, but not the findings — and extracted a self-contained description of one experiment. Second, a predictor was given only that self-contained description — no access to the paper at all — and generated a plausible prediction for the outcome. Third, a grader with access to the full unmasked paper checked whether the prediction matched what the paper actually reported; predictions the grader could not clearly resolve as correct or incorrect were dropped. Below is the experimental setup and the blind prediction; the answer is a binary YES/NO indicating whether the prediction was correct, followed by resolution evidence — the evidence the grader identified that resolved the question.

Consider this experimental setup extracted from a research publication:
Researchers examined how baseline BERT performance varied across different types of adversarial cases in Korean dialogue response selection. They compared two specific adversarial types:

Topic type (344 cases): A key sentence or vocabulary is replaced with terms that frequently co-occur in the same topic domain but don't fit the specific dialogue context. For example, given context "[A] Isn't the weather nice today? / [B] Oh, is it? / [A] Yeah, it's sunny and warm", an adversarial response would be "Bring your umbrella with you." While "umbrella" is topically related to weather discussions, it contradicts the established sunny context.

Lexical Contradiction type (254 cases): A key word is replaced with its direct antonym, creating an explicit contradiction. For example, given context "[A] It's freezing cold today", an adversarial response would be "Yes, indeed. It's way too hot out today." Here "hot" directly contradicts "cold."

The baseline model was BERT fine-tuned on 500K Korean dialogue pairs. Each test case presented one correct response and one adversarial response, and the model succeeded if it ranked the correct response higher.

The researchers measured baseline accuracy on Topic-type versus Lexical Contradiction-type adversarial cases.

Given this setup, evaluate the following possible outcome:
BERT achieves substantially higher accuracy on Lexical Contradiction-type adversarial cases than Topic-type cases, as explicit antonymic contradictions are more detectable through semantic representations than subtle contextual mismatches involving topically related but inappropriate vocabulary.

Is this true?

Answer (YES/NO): NO